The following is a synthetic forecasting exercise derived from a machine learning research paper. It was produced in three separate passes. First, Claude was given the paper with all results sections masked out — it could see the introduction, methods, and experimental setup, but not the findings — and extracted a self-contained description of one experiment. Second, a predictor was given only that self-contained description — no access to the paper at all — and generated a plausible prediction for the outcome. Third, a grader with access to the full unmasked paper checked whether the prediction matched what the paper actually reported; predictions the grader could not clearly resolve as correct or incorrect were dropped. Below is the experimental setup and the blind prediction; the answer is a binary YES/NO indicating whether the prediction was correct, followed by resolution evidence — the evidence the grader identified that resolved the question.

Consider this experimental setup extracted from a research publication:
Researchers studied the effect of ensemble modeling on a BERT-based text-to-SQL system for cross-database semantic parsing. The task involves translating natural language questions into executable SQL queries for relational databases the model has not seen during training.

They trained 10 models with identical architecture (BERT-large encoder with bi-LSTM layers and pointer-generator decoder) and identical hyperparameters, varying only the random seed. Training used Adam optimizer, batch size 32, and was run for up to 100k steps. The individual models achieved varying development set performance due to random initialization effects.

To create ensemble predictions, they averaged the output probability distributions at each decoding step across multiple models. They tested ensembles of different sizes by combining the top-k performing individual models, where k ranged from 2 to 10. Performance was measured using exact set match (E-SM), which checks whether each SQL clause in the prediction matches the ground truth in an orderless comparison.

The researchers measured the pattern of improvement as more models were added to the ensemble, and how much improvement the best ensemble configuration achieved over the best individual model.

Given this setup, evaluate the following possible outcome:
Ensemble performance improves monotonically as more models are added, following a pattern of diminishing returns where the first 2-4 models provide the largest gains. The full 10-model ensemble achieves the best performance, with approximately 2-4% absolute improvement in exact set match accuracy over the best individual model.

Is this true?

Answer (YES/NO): NO